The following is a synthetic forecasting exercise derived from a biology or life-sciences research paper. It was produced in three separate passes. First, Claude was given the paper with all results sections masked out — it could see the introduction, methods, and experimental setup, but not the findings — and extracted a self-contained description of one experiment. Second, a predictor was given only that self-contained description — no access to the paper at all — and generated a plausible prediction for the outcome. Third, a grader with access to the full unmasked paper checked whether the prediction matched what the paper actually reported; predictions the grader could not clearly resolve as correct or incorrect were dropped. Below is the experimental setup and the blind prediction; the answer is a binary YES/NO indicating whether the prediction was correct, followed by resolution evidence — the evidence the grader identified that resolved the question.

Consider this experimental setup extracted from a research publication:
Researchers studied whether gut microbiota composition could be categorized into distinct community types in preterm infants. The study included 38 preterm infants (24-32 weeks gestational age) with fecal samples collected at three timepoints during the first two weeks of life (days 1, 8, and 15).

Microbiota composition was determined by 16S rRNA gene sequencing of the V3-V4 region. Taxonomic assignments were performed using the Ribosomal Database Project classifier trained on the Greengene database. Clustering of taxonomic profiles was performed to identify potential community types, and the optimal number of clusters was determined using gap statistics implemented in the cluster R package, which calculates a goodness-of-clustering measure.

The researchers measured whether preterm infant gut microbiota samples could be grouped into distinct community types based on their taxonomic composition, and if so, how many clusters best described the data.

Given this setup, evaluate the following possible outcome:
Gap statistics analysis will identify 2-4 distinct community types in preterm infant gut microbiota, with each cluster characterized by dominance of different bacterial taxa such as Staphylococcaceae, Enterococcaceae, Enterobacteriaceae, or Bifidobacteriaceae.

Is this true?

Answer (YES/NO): YES